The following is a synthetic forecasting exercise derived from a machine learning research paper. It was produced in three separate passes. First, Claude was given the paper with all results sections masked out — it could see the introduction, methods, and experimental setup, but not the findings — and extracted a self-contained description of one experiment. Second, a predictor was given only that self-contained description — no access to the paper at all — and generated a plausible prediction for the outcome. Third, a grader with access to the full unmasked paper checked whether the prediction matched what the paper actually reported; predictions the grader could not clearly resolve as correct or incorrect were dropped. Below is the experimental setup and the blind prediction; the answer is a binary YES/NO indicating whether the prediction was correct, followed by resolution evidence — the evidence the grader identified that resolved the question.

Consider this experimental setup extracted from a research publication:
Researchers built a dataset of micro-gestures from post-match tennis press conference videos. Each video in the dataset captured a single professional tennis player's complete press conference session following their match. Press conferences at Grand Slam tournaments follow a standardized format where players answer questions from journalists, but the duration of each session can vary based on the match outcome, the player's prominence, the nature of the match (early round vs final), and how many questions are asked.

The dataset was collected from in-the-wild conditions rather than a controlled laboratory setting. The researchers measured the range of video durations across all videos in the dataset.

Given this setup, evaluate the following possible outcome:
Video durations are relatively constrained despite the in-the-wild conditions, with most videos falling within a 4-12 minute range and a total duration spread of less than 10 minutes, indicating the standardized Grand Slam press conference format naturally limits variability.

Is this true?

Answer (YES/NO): NO